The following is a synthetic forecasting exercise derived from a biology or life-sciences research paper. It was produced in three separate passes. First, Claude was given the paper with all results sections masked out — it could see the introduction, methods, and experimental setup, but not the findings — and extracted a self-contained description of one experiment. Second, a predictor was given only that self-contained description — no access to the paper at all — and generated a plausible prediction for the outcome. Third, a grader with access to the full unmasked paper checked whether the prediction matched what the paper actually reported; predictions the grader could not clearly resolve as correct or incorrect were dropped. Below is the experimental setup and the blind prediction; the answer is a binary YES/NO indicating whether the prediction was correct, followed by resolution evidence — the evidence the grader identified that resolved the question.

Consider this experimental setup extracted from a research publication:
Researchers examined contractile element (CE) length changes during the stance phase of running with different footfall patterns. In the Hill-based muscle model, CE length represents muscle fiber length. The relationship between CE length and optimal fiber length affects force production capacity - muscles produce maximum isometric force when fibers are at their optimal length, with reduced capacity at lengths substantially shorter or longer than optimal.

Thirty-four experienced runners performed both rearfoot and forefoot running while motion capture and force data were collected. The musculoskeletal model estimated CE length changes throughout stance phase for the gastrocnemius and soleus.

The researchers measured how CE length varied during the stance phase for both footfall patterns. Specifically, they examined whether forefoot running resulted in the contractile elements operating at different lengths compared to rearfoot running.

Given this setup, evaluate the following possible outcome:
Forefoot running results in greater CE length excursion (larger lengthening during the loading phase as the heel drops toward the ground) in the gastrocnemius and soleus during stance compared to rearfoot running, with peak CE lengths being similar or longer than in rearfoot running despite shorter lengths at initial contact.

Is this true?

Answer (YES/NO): NO